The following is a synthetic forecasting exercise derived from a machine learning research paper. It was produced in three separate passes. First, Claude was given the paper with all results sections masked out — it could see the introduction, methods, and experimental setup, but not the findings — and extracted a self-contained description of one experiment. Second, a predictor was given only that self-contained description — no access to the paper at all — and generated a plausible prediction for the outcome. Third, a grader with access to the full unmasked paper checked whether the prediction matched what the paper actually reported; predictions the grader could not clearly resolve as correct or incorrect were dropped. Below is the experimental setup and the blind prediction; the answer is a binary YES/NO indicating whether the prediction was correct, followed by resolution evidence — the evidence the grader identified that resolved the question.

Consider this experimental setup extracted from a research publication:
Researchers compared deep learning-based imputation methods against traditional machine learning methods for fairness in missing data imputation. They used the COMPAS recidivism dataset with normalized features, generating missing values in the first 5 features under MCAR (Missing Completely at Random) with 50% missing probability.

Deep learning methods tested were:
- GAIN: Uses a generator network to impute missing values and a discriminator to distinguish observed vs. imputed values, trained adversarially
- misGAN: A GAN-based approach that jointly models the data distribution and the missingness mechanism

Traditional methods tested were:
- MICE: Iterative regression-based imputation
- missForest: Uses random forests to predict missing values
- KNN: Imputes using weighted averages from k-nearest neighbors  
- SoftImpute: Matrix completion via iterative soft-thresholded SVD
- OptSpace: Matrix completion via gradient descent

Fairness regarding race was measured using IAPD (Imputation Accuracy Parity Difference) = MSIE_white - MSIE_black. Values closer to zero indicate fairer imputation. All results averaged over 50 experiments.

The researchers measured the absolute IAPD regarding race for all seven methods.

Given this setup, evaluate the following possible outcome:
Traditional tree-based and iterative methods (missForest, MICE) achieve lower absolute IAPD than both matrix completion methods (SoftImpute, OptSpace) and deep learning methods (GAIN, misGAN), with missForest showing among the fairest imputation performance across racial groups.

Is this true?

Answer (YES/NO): NO